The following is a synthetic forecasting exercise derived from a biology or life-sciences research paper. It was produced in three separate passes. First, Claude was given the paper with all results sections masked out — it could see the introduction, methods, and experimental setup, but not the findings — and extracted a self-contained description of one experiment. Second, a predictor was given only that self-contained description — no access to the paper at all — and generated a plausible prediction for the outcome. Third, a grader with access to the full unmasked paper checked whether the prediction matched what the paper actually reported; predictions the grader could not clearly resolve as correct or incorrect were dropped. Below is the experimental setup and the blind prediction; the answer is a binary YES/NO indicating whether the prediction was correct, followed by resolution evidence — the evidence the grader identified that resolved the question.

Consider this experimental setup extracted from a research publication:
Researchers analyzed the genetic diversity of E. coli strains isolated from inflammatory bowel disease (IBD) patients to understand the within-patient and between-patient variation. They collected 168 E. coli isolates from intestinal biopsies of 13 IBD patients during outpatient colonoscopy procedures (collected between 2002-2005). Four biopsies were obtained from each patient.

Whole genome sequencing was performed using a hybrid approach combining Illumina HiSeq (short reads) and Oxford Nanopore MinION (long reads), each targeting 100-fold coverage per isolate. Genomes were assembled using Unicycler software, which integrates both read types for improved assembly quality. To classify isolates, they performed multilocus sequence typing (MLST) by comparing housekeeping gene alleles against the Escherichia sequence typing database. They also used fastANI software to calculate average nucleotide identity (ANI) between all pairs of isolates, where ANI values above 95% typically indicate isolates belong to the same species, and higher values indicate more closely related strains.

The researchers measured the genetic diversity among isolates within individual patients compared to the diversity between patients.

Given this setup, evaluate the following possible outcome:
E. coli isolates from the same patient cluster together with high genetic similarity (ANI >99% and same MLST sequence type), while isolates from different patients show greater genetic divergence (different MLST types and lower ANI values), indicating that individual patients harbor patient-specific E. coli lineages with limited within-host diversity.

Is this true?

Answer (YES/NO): YES